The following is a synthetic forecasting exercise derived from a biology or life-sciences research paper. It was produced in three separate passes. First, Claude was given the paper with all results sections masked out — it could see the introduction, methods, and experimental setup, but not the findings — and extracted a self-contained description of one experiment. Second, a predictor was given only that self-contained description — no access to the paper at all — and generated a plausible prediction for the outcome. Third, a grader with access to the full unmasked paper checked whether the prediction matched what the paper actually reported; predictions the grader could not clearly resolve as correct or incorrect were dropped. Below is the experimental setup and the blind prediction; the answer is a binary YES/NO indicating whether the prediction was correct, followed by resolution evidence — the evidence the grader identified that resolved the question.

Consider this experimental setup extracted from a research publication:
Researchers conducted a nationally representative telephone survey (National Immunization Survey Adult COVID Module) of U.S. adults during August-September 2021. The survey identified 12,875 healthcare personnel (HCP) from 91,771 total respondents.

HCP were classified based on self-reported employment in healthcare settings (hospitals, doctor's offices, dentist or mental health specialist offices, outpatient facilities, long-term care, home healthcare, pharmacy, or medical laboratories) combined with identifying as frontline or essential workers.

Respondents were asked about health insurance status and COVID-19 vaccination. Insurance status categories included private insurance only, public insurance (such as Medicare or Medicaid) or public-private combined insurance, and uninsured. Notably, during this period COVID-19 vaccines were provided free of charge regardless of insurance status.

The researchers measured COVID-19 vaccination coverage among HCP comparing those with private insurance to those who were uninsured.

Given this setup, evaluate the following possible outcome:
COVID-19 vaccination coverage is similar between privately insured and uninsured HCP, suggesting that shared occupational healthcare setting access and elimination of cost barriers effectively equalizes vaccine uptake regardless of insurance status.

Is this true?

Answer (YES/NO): NO